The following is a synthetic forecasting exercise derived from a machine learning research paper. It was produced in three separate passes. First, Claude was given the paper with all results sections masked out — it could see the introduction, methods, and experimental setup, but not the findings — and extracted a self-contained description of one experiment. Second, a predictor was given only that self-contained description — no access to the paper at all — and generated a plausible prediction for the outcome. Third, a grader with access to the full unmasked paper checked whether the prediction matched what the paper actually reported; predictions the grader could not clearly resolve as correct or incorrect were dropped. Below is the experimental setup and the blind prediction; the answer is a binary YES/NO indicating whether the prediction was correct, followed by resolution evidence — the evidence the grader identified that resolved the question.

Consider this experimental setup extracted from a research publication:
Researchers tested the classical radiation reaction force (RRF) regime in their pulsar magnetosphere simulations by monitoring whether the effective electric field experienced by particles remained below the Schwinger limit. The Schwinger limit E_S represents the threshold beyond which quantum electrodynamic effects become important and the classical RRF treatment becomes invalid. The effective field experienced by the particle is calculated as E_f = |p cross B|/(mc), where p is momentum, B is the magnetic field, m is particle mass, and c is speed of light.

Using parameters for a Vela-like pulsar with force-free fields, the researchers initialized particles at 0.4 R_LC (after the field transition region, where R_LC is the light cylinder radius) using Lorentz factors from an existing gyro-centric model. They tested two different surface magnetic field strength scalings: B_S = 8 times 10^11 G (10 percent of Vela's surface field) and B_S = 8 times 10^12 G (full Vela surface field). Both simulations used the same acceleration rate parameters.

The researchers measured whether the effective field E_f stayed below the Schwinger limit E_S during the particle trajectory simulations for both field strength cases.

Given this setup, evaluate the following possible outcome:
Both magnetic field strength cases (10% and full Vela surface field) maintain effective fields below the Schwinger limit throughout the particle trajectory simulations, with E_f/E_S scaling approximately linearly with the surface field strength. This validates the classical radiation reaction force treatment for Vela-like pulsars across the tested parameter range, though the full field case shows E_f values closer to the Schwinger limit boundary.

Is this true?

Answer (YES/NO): NO